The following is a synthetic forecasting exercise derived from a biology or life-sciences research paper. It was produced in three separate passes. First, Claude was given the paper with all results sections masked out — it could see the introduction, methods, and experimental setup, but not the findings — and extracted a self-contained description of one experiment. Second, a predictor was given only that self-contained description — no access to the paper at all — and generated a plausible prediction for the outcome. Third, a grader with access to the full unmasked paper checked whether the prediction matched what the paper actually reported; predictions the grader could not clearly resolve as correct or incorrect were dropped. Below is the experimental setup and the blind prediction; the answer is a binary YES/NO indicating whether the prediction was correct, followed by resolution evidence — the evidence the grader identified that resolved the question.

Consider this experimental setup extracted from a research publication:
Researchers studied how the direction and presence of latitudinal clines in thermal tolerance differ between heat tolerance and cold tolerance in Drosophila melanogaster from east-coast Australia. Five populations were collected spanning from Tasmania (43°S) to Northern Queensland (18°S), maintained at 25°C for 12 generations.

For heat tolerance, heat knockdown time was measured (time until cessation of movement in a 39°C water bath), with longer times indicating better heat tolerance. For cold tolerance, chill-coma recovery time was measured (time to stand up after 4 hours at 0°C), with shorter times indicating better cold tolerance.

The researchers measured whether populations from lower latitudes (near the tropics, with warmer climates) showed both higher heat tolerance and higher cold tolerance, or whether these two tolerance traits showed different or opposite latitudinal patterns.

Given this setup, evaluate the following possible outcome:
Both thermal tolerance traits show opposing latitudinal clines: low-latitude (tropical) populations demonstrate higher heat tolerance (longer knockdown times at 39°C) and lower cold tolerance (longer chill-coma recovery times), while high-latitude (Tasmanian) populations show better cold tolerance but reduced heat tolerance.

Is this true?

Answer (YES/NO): YES